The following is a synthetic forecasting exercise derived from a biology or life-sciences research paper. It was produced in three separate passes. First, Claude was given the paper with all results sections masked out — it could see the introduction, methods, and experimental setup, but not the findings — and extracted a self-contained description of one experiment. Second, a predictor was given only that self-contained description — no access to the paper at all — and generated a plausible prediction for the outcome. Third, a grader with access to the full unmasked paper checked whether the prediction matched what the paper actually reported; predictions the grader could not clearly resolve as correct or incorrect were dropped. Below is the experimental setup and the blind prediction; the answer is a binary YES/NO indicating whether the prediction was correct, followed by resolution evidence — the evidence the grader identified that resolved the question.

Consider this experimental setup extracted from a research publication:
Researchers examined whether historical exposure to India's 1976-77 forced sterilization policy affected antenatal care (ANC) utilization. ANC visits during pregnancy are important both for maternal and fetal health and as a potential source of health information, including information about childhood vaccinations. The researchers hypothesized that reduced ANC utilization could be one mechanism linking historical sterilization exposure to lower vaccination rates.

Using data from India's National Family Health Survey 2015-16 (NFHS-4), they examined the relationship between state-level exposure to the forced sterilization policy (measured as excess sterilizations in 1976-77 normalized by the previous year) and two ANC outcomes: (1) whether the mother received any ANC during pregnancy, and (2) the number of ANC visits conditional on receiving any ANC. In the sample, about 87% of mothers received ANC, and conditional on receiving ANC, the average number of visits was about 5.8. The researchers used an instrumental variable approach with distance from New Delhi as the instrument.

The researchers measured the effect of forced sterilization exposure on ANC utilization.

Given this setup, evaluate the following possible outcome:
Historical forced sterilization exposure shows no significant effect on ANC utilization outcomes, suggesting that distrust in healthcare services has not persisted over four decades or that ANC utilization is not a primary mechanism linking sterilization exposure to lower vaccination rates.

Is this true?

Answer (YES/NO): NO